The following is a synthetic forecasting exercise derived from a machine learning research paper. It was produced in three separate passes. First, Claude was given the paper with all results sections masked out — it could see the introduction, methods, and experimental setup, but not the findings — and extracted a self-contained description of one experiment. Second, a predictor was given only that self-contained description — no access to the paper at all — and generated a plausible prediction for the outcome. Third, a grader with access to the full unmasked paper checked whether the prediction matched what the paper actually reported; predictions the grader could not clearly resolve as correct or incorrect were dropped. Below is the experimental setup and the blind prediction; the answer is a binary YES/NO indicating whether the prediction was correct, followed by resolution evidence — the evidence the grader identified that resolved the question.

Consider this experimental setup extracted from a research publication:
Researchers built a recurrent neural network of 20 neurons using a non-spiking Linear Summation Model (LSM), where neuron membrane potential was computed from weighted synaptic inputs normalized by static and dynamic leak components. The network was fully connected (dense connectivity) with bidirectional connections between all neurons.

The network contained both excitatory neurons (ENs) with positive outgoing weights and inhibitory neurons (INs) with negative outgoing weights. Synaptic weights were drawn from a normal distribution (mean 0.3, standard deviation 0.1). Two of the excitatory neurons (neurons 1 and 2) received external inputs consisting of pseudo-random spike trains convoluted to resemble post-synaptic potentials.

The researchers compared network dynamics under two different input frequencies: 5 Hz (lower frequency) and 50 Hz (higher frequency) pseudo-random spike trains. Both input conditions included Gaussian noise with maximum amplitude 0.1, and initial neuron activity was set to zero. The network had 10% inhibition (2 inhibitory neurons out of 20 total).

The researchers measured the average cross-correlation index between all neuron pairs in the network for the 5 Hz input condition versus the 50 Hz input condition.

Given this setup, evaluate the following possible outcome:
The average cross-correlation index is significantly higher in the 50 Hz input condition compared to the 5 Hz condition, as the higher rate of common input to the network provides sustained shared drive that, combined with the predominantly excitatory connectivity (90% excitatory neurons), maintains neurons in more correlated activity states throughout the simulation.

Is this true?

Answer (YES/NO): NO